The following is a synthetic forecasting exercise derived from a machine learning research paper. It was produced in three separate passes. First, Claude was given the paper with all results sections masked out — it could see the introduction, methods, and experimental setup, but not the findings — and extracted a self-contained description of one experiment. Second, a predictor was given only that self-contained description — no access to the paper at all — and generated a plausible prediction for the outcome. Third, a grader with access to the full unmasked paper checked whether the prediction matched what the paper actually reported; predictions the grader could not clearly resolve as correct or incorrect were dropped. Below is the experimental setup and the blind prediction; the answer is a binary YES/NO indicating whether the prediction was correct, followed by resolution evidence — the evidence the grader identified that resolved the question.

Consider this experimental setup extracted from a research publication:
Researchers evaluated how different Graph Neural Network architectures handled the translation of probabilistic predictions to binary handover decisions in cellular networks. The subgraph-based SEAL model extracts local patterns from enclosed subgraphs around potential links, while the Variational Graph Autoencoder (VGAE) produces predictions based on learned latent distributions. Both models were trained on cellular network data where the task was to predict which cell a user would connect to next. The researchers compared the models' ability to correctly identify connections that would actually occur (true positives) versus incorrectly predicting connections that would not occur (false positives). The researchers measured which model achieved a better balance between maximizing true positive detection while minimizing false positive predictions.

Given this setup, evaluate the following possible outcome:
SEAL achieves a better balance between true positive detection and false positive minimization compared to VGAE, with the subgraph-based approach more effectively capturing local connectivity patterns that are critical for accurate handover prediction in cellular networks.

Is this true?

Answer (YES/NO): YES